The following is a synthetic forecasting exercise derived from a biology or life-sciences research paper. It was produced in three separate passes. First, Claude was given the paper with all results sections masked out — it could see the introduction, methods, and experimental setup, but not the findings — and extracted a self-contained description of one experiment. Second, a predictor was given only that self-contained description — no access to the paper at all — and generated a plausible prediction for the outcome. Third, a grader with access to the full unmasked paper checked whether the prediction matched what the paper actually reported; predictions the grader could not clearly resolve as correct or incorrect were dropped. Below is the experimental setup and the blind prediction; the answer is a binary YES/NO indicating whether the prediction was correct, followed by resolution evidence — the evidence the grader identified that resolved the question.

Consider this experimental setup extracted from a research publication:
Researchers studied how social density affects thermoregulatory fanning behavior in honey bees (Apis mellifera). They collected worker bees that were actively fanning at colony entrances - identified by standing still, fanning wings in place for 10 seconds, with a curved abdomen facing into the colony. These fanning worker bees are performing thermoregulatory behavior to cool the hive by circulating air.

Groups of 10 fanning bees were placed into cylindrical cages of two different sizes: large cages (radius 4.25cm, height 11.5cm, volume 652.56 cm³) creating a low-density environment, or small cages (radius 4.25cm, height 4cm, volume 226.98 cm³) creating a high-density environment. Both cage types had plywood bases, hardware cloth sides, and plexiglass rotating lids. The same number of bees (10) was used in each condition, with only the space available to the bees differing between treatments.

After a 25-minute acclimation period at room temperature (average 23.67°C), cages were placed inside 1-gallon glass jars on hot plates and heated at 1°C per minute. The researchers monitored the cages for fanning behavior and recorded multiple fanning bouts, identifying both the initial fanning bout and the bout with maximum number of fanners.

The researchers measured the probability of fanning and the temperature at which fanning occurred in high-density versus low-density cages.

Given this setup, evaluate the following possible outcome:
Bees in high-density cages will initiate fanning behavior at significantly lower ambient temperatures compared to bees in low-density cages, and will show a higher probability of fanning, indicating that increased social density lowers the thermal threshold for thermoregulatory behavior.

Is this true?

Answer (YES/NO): NO